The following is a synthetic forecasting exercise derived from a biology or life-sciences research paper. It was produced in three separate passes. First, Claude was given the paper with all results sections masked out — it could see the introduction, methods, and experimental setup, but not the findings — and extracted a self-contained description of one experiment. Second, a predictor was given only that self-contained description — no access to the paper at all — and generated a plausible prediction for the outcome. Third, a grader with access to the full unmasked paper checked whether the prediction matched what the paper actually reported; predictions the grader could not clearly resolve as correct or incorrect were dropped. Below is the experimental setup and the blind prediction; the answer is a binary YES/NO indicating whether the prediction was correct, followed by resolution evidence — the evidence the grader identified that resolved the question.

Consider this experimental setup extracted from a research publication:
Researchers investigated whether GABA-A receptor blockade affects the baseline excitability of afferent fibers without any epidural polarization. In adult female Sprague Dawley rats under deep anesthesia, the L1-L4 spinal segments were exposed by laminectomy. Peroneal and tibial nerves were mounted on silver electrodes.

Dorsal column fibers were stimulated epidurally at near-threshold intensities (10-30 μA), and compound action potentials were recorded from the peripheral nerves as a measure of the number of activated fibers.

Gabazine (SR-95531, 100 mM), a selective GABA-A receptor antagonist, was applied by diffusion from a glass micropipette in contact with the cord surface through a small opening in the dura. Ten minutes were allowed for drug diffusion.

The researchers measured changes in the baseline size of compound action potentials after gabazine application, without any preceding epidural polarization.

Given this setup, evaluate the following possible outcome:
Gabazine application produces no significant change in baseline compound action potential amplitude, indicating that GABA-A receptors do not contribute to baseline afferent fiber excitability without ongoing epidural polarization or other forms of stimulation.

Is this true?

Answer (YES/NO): NO